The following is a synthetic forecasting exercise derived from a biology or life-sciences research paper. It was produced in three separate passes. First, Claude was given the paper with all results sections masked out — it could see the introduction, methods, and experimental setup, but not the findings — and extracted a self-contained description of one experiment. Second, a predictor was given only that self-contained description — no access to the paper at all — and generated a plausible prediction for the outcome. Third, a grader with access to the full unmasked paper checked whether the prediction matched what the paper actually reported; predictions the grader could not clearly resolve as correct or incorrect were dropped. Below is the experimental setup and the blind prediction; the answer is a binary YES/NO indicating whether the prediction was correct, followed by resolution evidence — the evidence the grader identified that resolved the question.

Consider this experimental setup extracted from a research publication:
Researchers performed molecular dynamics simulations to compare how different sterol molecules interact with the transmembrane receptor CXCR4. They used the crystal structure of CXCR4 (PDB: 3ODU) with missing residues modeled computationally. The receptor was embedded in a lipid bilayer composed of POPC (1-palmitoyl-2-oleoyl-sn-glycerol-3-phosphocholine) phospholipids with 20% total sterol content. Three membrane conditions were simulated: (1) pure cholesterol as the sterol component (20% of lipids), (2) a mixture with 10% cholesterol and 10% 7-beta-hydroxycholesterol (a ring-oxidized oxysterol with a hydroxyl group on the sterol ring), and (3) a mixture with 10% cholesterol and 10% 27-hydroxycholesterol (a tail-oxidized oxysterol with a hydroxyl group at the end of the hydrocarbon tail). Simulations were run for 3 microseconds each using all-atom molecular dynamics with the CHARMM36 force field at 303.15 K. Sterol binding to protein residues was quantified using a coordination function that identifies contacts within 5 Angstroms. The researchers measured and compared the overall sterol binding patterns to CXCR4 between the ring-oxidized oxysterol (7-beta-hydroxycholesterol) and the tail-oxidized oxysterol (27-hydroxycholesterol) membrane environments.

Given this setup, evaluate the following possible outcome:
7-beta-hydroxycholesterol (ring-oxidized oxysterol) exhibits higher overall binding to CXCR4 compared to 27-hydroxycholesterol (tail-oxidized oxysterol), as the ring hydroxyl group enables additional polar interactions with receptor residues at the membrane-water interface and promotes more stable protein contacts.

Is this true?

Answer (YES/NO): NO